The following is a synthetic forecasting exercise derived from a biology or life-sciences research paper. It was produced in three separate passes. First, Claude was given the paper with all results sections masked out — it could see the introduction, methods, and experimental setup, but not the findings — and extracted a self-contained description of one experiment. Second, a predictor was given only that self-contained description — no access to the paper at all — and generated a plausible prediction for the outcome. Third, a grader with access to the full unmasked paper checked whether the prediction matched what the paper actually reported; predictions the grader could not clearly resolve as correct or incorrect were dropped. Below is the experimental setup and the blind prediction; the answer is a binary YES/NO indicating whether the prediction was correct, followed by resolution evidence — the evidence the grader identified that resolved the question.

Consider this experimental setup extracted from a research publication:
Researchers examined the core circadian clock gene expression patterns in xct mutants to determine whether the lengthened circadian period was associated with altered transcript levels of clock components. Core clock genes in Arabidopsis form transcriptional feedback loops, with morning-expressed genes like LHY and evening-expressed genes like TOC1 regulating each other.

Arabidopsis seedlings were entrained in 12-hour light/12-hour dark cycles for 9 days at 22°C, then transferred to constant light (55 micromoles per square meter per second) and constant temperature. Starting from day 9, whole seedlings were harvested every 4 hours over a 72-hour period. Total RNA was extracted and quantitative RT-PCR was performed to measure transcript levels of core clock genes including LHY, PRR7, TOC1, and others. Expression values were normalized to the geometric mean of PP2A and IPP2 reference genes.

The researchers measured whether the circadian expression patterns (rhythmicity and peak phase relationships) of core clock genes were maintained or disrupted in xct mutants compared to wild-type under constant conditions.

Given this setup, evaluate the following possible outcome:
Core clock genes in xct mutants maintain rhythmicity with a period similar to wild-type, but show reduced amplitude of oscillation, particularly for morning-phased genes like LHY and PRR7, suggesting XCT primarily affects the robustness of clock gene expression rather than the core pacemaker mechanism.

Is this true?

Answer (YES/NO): NO